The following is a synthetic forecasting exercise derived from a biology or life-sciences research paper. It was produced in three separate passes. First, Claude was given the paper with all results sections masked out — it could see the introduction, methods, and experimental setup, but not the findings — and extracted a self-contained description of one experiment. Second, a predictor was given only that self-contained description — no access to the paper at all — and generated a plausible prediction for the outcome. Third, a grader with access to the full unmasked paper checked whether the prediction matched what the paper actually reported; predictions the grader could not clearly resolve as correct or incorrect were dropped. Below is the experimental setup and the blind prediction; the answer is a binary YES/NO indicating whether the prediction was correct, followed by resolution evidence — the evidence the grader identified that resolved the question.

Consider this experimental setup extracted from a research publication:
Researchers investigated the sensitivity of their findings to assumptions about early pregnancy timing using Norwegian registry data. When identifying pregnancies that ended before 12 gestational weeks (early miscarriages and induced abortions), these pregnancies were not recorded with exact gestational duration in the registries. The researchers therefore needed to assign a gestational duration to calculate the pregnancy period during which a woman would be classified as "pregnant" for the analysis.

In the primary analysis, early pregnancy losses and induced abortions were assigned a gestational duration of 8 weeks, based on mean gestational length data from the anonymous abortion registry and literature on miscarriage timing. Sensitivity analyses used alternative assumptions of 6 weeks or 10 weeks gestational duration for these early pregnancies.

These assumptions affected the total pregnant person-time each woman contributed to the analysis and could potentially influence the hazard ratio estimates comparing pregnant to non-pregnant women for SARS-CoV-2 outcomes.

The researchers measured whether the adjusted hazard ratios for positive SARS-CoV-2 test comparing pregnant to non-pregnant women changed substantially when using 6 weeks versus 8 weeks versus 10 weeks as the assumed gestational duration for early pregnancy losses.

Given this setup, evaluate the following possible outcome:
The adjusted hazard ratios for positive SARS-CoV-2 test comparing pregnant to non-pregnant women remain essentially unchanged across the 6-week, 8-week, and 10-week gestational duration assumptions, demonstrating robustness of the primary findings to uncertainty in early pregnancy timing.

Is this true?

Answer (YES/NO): YES